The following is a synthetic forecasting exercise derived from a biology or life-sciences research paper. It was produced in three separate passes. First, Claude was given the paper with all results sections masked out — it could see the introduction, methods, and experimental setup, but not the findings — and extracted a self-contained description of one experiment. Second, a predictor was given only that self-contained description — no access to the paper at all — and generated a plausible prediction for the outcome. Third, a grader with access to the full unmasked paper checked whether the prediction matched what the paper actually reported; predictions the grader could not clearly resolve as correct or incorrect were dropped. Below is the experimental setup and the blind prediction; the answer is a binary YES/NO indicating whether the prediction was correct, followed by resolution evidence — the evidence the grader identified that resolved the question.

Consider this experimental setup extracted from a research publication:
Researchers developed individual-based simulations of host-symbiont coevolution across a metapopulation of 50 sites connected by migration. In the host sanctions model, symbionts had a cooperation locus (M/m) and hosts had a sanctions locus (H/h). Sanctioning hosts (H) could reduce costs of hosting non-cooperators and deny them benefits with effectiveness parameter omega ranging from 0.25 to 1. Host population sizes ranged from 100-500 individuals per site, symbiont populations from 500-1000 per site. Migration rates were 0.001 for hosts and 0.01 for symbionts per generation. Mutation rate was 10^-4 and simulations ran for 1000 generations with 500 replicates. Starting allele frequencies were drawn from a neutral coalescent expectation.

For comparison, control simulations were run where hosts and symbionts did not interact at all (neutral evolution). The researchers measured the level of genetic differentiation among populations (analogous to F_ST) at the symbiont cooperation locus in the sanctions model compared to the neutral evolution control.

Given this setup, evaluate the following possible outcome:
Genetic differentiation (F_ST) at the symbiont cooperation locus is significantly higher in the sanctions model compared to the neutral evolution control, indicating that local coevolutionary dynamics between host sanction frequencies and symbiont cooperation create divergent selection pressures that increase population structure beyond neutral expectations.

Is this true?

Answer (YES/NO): NO